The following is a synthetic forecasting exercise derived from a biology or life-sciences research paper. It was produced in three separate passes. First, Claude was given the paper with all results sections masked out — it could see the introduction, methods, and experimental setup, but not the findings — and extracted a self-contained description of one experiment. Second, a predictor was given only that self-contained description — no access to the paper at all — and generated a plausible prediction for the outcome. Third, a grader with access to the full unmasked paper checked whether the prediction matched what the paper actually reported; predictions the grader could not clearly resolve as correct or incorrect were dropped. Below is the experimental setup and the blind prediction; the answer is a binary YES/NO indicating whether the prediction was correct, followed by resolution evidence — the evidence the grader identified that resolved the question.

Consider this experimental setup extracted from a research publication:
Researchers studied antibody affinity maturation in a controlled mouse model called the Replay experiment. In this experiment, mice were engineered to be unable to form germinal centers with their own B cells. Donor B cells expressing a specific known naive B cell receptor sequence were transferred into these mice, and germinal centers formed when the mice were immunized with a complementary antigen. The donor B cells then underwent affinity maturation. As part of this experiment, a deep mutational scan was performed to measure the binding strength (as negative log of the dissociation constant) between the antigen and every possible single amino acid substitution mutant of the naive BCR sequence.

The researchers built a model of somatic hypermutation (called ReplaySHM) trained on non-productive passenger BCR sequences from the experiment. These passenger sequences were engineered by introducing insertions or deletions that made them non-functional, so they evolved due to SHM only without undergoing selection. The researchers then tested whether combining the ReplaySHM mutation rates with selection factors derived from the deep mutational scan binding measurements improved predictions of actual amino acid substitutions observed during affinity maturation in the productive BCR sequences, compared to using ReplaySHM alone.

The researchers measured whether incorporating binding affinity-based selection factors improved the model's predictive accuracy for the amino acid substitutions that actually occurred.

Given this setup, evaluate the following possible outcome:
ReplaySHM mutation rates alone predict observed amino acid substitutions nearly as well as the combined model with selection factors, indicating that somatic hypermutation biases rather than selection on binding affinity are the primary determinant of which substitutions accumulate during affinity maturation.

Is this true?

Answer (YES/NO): YES